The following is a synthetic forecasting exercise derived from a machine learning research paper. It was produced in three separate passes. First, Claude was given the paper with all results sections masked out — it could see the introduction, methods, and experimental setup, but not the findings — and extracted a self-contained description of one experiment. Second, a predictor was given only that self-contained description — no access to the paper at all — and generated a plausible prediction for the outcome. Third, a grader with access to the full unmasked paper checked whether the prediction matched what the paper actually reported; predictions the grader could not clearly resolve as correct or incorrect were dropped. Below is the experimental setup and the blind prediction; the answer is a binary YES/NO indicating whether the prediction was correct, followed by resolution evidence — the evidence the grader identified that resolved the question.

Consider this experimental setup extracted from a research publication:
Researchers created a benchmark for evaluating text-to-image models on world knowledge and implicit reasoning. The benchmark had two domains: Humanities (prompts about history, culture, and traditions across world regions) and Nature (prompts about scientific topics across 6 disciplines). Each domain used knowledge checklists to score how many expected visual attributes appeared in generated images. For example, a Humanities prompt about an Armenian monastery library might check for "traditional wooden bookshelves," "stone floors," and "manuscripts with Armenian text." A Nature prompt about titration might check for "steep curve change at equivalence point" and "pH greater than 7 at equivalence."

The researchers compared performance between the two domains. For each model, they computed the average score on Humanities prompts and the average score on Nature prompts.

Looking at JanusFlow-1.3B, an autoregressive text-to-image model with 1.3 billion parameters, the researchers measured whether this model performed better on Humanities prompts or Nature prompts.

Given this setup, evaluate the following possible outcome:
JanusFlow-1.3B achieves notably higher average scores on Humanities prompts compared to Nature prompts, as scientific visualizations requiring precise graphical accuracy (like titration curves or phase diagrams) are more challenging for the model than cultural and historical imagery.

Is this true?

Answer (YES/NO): YES